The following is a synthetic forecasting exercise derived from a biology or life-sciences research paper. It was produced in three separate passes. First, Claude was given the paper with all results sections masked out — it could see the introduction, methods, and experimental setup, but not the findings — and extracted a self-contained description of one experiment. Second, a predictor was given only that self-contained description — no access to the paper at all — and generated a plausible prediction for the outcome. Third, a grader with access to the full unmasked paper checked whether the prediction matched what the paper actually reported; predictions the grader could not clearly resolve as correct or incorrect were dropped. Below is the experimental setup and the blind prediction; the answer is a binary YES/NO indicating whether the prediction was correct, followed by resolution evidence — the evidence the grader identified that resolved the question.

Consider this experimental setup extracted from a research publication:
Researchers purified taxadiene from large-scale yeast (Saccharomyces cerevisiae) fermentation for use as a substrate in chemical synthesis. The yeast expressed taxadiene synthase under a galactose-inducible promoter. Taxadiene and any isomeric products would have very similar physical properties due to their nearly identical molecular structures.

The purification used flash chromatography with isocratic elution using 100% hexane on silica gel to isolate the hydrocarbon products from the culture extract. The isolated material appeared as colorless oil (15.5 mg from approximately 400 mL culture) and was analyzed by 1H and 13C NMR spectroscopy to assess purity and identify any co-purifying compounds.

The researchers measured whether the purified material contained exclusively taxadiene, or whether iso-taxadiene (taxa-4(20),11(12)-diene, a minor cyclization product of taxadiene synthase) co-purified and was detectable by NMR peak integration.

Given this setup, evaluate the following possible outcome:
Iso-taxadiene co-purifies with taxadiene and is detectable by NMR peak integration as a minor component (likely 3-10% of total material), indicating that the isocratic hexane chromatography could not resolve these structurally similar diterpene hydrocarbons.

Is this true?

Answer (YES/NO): YES